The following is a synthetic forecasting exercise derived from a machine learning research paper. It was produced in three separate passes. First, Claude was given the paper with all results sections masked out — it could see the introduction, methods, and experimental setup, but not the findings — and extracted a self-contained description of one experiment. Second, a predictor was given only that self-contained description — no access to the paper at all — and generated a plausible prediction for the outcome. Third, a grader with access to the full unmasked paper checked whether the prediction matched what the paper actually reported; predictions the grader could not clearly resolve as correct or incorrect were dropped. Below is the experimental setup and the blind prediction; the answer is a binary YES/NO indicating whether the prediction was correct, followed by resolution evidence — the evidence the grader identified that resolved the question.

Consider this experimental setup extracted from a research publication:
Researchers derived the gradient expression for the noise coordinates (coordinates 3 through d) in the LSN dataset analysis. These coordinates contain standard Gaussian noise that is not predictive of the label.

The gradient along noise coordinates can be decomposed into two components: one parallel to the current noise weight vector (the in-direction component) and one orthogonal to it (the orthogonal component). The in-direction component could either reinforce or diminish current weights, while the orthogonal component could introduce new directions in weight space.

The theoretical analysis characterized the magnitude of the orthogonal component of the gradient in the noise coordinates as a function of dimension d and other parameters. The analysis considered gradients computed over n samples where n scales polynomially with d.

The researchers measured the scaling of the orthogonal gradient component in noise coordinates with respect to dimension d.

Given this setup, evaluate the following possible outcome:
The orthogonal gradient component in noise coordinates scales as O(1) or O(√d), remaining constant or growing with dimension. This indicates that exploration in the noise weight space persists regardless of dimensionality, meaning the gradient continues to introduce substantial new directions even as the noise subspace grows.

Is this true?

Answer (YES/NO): NO